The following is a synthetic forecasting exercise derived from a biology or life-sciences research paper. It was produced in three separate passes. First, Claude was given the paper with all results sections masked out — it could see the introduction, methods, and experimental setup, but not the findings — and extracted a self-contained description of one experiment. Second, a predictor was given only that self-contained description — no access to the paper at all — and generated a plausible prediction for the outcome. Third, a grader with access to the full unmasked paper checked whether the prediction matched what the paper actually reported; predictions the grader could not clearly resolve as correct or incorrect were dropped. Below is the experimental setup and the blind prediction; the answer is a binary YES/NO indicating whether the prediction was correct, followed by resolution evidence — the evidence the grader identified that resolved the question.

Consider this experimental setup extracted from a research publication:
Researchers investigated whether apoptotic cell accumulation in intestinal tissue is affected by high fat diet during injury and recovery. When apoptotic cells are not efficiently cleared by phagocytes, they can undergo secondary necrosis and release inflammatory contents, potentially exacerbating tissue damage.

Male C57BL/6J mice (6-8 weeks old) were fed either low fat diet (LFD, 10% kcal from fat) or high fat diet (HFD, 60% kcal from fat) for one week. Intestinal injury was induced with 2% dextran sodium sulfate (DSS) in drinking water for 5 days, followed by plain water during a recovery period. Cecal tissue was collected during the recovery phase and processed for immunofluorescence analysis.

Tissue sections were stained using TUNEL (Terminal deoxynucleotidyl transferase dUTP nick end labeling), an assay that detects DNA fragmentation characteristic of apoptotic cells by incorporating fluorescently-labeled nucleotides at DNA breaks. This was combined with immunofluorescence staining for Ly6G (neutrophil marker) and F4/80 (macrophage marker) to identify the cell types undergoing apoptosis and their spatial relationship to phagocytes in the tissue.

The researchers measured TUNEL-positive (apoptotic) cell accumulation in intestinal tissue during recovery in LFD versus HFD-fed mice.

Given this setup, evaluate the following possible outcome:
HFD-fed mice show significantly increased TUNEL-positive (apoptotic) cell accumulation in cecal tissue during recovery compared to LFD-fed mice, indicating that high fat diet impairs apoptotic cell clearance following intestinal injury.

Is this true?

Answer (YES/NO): YES